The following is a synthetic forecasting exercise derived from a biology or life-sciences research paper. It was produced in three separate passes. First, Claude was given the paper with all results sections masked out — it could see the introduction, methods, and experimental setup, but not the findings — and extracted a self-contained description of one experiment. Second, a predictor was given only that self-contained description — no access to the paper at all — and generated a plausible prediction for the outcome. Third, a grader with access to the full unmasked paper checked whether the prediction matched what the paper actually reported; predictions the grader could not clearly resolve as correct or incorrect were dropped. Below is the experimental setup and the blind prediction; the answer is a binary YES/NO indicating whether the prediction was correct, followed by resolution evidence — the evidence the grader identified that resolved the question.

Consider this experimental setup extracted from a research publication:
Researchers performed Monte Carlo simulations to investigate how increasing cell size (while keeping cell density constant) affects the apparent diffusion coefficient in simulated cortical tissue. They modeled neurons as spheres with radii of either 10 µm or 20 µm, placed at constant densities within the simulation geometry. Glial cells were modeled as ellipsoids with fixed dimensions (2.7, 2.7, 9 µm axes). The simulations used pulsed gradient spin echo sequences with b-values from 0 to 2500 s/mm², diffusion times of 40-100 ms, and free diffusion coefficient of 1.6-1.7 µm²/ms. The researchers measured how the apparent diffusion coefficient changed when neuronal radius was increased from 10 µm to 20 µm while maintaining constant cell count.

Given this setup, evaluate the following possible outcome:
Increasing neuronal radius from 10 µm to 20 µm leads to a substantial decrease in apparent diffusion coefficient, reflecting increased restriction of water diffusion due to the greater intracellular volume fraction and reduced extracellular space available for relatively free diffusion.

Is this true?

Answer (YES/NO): NO